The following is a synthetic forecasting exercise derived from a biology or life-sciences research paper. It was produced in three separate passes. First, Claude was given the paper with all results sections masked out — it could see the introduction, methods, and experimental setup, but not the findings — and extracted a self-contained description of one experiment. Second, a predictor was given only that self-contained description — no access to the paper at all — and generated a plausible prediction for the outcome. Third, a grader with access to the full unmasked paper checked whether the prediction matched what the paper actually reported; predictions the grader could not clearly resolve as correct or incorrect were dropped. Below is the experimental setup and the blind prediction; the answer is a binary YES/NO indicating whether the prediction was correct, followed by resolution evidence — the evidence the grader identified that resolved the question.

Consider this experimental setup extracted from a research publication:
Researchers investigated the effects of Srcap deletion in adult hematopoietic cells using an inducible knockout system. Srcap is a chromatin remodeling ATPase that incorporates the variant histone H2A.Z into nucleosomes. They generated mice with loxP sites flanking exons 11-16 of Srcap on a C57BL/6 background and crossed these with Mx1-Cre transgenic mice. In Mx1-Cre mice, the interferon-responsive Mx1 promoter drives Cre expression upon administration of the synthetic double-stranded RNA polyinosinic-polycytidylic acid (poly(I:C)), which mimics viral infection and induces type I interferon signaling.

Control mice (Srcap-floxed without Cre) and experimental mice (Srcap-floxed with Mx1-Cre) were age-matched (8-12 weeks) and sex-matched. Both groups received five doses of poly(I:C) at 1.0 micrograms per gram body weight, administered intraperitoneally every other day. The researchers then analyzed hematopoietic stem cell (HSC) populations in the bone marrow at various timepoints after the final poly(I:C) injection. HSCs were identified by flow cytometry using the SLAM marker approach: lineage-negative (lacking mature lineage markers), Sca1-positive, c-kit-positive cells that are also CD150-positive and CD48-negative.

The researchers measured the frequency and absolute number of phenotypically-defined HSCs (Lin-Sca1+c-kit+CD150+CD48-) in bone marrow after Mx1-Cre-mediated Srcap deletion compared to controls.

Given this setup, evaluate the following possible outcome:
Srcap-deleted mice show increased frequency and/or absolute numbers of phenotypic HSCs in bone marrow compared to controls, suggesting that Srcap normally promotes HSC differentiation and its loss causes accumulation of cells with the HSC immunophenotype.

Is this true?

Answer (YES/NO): NO